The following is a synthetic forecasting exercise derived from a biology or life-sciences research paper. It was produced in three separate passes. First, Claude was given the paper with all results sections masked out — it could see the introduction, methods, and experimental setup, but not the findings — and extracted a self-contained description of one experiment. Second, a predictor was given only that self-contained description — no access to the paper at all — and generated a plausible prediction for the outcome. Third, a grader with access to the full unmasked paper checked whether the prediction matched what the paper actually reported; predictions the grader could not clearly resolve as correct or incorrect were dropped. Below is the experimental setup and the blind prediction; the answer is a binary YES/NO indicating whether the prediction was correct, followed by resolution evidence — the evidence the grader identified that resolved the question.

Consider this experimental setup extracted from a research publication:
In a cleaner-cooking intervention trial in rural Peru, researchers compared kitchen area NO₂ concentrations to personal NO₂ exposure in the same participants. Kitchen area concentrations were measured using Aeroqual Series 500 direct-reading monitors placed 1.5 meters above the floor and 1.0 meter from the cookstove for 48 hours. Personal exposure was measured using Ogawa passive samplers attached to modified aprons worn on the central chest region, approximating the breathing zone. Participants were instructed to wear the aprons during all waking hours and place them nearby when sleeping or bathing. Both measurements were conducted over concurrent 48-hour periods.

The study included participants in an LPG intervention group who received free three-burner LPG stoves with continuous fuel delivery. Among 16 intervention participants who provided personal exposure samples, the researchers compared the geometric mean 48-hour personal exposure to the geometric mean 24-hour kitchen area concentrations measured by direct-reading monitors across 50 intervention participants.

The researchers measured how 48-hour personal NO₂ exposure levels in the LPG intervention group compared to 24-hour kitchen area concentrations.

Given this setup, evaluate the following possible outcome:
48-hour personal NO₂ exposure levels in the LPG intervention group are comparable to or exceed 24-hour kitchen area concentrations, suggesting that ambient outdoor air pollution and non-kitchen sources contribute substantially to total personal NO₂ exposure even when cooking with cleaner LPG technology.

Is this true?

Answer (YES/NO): NO